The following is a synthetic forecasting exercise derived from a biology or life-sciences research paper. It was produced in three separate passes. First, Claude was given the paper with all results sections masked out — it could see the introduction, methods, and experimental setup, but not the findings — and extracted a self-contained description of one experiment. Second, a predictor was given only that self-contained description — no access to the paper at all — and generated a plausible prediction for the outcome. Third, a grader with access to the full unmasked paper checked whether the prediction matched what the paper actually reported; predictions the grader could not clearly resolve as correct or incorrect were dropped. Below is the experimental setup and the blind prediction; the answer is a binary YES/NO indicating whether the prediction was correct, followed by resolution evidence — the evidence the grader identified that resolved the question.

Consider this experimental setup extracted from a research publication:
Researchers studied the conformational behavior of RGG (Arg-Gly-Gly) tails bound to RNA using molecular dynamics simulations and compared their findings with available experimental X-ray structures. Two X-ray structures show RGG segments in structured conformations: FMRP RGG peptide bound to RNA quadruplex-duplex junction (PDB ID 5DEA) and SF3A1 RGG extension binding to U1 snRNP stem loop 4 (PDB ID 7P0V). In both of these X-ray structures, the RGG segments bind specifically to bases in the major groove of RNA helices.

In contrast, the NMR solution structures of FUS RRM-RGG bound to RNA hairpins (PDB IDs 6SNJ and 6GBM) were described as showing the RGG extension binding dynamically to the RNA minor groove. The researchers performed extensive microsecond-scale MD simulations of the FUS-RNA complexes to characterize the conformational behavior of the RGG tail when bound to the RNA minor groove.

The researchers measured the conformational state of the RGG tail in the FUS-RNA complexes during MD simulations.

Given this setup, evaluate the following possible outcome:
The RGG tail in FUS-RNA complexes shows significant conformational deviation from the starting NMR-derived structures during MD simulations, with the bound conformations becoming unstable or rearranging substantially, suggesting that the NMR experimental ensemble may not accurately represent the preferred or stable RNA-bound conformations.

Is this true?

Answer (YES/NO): NO